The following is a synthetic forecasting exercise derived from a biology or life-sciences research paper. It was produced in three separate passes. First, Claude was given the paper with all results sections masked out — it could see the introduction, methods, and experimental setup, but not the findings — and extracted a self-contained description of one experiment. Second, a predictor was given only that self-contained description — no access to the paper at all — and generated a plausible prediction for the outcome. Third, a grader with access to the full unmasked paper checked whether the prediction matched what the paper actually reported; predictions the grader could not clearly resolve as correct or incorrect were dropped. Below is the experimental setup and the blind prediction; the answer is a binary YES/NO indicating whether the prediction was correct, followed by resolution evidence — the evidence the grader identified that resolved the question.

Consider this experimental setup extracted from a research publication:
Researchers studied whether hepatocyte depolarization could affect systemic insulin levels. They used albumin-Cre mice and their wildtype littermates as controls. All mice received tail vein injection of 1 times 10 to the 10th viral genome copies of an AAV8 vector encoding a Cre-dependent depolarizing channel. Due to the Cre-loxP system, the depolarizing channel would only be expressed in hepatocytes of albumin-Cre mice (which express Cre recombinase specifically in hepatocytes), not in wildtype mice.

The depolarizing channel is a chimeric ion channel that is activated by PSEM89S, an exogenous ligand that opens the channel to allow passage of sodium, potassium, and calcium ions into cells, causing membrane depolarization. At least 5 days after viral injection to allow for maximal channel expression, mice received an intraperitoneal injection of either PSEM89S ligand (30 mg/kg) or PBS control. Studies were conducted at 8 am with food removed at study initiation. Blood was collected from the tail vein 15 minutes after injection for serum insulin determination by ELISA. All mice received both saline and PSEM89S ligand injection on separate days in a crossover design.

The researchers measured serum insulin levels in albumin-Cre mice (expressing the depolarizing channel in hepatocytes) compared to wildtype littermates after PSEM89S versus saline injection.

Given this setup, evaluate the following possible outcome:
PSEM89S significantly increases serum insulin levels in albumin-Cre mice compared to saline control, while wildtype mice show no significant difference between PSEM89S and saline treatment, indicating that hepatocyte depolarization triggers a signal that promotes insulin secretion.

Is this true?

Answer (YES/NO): YES